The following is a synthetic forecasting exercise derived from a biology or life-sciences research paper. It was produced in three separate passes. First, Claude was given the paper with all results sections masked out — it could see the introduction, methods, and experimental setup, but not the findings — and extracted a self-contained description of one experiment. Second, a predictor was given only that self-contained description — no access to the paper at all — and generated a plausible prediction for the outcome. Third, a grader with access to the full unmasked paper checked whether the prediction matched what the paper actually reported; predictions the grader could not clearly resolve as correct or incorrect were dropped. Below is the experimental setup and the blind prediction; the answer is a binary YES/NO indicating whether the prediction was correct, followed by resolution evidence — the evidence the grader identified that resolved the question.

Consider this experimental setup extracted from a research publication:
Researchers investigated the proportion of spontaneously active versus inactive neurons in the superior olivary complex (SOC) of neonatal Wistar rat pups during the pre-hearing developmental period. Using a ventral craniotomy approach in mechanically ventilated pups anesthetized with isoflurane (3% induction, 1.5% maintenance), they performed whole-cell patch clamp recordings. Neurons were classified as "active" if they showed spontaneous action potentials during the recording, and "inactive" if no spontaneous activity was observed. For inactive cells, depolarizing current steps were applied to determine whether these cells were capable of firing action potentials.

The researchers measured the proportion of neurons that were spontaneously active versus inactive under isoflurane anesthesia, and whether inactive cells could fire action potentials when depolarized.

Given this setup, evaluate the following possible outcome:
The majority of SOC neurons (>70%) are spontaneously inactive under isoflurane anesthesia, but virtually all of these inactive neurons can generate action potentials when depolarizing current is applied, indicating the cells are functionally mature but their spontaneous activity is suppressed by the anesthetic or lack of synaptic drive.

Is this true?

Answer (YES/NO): NO